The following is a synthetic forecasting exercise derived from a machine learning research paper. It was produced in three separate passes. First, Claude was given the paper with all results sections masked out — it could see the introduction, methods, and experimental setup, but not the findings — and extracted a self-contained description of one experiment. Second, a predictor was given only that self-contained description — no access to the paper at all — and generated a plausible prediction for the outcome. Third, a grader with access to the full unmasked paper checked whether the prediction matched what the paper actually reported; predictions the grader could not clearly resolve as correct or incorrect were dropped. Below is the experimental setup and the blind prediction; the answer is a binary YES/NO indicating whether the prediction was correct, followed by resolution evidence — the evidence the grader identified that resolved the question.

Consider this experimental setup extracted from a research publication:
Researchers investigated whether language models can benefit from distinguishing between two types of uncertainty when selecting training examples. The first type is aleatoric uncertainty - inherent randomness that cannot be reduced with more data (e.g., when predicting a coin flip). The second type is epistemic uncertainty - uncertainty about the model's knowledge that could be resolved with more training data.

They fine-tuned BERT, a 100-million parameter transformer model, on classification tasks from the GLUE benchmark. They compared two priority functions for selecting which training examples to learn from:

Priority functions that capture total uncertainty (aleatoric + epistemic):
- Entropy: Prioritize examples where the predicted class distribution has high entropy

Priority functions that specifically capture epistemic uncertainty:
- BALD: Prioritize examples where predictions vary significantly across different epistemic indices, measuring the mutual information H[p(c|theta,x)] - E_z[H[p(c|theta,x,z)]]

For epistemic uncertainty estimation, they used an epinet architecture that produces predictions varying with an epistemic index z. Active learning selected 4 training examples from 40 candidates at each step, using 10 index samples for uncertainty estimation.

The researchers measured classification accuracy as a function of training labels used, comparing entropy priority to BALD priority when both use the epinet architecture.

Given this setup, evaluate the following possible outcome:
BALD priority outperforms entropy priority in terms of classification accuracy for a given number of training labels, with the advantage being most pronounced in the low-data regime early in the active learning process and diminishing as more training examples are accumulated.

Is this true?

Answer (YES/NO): NO